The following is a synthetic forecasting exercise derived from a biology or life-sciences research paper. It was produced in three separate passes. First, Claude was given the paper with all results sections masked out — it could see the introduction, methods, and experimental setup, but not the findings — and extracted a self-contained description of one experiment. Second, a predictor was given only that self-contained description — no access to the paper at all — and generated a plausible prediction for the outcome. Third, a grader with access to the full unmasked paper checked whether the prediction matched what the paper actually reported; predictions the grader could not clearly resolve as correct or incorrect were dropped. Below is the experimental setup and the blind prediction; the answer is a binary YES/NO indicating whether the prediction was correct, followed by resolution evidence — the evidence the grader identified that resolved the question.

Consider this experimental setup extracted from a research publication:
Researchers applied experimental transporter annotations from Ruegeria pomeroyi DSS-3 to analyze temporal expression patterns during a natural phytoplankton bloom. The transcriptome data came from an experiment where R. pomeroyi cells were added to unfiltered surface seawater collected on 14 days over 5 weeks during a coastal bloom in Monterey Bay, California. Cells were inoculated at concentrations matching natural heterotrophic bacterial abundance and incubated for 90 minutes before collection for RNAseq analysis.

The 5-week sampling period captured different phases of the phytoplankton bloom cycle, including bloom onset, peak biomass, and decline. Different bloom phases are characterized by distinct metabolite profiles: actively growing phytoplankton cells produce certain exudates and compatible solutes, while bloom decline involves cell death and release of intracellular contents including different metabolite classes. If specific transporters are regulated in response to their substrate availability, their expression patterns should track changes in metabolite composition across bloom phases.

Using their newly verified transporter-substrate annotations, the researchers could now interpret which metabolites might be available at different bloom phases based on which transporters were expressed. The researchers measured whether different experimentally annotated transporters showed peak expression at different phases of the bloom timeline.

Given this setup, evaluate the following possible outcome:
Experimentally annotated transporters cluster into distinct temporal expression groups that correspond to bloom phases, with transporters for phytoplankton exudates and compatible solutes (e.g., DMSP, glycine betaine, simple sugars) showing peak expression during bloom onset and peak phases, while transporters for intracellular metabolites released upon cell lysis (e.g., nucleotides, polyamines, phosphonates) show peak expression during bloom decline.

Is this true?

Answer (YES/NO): NO